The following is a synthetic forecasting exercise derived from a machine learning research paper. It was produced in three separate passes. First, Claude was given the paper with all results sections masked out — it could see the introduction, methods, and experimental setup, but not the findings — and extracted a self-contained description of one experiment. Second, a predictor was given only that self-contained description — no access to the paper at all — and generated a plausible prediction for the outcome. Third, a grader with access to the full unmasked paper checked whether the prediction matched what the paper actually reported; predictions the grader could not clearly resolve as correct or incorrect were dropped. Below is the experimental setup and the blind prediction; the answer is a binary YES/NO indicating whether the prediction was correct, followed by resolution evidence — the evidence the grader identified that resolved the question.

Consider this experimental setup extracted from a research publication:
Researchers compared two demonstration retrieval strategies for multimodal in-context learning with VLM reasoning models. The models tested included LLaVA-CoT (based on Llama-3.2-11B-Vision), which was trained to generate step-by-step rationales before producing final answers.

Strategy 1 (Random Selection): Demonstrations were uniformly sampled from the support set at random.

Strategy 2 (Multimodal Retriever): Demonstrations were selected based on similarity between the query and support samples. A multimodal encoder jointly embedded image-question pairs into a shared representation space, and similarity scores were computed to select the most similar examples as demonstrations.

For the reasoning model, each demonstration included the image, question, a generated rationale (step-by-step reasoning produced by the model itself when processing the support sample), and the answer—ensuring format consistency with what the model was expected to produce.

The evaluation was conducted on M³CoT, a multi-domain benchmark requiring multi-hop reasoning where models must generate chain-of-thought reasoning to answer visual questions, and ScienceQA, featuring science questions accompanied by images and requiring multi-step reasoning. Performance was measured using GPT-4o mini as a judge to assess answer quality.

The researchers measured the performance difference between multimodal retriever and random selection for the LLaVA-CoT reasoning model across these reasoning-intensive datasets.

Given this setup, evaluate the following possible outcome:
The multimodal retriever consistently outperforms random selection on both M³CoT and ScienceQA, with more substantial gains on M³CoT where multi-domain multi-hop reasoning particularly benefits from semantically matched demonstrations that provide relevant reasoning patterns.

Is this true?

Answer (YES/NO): NO